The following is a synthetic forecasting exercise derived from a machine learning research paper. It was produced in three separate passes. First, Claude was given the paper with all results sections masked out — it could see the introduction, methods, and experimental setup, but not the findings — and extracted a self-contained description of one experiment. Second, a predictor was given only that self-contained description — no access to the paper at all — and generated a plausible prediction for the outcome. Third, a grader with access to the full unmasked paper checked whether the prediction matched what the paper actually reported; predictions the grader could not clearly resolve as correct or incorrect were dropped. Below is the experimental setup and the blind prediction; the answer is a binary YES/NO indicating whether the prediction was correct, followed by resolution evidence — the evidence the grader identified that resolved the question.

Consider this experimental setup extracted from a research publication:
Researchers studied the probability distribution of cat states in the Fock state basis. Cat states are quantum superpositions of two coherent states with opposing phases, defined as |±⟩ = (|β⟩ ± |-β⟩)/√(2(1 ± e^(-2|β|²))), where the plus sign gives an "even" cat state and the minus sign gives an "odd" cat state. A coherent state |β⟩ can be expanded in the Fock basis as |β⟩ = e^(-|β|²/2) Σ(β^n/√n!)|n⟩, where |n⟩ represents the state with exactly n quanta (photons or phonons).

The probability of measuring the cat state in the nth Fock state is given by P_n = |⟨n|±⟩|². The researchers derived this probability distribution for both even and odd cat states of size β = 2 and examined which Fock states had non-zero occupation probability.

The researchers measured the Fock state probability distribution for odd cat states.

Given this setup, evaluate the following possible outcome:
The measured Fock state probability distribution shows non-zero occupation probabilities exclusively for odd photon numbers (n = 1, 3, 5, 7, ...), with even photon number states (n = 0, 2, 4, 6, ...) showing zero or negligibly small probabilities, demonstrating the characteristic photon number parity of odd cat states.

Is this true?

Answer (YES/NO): YES